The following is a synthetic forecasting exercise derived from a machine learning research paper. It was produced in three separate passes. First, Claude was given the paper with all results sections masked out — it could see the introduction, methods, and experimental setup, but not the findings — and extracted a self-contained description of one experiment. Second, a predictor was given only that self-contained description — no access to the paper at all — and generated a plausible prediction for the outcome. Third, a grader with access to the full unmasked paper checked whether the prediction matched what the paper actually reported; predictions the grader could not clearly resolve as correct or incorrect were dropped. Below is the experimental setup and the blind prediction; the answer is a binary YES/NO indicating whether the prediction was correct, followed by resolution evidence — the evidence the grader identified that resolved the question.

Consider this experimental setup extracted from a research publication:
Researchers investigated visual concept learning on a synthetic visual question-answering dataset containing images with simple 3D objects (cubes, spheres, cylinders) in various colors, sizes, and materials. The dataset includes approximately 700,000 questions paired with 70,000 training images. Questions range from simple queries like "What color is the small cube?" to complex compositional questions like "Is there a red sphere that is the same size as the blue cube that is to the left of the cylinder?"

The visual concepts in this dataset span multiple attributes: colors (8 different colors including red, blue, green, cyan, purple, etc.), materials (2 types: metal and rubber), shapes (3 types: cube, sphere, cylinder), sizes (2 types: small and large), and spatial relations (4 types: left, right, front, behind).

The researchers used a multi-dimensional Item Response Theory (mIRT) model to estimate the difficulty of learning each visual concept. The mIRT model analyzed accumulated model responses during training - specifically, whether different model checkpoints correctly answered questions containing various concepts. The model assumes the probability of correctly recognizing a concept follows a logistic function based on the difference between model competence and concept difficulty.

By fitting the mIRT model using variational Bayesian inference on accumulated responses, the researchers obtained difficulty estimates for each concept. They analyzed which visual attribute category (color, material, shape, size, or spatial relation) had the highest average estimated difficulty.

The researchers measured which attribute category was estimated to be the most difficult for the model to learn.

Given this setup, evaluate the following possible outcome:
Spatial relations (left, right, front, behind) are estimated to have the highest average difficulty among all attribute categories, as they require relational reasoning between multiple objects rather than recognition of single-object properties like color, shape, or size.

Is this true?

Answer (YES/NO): NO